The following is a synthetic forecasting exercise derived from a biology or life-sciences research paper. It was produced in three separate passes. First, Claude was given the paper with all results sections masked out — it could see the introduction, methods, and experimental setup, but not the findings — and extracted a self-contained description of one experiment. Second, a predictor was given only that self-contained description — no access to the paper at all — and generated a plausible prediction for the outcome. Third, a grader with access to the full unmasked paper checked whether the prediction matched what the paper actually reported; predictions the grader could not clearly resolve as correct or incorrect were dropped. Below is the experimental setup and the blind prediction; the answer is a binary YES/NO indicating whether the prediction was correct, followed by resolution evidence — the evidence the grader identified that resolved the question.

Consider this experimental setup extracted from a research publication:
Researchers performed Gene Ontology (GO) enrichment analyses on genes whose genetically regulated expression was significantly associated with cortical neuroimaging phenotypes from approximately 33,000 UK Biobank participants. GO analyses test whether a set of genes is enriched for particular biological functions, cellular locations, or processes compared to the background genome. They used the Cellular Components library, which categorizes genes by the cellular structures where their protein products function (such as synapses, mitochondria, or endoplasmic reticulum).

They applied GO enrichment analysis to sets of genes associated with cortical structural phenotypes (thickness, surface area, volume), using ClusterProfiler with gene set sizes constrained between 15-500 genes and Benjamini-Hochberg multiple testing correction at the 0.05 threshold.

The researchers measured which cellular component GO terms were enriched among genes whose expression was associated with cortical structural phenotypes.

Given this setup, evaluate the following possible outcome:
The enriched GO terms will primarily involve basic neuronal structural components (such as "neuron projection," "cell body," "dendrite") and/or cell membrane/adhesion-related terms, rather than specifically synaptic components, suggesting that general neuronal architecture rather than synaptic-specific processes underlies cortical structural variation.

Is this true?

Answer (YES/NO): YES